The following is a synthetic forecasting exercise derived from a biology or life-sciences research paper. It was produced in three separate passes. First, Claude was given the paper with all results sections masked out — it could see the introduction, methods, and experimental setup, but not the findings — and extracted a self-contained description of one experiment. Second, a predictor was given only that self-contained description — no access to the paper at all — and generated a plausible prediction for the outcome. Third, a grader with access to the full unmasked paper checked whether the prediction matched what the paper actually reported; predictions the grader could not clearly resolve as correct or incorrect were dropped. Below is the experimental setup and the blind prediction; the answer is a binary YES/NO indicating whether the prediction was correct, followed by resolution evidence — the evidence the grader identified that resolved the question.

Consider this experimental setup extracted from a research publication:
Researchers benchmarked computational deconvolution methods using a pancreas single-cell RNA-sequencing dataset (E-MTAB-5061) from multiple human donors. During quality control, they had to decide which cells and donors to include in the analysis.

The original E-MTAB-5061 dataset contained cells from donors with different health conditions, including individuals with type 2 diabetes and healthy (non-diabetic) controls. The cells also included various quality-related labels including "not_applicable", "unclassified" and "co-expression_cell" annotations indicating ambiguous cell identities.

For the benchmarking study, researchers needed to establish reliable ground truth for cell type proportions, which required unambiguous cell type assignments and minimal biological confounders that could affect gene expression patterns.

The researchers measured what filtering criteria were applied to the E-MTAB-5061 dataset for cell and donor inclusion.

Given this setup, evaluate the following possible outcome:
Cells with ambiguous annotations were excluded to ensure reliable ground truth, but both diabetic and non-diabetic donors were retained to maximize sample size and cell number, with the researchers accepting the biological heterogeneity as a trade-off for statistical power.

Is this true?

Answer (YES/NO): NO